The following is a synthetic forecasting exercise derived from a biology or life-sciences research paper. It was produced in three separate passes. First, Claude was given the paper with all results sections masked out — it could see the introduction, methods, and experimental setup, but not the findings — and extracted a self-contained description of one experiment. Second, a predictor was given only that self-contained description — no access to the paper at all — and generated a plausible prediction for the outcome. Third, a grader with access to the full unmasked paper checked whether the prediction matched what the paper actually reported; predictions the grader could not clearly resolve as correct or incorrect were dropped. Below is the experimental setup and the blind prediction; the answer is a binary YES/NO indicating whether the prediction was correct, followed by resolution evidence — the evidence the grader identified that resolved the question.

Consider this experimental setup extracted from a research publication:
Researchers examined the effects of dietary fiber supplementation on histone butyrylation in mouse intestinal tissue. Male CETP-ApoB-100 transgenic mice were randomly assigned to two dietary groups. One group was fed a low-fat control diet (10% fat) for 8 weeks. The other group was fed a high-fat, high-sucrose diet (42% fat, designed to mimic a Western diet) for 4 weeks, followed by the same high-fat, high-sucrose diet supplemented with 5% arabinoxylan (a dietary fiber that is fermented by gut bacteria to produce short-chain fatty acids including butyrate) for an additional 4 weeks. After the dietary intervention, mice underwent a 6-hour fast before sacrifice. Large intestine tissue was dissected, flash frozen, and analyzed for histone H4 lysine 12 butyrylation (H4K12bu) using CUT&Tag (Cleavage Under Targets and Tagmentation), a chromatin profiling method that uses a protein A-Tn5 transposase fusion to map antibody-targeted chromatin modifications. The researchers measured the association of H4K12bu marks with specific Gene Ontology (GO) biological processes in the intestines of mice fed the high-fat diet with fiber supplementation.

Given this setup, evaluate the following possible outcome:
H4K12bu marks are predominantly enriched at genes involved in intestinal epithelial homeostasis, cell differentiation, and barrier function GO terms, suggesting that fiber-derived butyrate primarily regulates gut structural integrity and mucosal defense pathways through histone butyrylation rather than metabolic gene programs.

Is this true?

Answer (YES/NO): NO